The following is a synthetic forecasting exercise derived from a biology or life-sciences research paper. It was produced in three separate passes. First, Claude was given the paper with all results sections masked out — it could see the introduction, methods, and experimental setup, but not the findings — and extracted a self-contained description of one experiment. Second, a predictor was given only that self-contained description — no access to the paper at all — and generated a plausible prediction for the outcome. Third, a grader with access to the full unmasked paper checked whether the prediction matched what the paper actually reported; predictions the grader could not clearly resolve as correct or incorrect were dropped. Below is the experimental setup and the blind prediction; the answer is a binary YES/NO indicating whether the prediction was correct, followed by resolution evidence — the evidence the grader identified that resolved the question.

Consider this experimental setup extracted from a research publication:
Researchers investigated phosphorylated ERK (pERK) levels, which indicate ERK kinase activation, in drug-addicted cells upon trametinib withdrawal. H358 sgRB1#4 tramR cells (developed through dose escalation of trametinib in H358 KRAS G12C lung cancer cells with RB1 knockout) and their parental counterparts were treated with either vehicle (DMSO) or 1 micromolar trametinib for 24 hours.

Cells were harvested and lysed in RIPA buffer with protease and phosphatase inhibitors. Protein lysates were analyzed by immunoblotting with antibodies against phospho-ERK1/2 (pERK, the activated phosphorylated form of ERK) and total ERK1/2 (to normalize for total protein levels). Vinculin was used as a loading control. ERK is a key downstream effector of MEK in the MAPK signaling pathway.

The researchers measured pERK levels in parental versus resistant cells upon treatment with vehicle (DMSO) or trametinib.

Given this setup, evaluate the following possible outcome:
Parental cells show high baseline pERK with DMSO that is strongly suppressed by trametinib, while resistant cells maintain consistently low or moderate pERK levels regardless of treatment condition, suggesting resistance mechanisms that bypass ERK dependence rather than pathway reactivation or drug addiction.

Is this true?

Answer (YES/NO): NO